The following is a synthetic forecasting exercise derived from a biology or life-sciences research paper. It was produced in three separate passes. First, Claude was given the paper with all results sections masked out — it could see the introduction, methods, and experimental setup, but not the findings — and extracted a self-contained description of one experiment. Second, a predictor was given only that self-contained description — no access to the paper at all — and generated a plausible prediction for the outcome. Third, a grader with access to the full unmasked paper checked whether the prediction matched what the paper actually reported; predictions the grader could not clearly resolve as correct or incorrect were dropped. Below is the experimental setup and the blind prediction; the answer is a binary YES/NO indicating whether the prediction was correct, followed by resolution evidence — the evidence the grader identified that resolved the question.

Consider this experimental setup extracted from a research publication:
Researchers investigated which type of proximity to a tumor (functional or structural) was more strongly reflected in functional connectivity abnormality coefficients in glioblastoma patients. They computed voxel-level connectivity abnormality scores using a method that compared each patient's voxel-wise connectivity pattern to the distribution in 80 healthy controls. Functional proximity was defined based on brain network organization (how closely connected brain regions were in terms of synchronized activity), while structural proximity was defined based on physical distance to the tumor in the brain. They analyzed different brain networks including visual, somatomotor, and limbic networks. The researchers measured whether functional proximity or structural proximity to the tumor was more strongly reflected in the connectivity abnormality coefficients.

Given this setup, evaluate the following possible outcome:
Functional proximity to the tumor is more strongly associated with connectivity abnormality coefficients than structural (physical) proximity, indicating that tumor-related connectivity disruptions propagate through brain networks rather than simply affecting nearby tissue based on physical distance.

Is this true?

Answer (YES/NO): YES